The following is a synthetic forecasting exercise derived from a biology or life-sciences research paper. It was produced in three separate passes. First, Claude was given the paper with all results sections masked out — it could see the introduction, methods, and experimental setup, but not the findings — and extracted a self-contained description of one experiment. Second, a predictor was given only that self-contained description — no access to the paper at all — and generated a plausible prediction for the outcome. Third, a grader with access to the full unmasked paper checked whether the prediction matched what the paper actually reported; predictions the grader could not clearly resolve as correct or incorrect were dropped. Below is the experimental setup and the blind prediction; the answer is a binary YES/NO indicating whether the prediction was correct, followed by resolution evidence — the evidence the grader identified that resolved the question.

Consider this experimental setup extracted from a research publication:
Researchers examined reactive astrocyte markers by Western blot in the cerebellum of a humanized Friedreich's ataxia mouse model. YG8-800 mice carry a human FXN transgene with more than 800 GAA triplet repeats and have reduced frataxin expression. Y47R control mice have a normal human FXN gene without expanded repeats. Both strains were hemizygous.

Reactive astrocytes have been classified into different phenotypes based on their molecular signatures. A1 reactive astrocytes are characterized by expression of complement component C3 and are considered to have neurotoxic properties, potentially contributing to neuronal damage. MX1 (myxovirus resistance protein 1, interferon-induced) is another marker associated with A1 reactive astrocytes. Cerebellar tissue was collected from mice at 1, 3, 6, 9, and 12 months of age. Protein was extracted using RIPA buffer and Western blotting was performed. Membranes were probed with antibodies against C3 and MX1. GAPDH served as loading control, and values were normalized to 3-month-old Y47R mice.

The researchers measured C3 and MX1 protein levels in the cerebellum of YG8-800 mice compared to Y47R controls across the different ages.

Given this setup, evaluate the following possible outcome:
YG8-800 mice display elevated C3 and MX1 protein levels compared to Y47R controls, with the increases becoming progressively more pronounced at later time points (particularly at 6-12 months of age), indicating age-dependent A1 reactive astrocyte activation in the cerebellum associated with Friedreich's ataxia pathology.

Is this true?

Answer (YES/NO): YES